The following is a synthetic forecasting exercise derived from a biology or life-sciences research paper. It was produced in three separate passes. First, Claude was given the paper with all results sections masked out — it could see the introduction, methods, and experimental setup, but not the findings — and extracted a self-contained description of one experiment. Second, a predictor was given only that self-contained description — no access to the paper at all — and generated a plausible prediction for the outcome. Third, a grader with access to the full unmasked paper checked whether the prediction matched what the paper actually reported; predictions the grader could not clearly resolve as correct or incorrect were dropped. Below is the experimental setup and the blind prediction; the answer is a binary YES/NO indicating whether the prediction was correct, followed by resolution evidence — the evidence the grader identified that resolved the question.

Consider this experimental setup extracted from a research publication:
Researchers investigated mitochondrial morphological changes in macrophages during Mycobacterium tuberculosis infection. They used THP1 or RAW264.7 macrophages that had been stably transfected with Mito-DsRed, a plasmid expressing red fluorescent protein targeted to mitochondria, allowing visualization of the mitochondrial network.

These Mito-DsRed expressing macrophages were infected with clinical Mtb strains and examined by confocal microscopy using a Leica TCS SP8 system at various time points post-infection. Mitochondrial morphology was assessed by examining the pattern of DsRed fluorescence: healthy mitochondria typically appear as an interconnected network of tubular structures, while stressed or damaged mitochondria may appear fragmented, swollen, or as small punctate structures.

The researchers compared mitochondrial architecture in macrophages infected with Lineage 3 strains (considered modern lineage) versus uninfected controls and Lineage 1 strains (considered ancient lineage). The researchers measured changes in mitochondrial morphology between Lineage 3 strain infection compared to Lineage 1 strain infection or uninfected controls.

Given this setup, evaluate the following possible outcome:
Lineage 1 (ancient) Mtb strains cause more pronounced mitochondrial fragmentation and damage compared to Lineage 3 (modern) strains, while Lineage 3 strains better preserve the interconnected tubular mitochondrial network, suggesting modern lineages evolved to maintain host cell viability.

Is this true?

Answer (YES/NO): NO